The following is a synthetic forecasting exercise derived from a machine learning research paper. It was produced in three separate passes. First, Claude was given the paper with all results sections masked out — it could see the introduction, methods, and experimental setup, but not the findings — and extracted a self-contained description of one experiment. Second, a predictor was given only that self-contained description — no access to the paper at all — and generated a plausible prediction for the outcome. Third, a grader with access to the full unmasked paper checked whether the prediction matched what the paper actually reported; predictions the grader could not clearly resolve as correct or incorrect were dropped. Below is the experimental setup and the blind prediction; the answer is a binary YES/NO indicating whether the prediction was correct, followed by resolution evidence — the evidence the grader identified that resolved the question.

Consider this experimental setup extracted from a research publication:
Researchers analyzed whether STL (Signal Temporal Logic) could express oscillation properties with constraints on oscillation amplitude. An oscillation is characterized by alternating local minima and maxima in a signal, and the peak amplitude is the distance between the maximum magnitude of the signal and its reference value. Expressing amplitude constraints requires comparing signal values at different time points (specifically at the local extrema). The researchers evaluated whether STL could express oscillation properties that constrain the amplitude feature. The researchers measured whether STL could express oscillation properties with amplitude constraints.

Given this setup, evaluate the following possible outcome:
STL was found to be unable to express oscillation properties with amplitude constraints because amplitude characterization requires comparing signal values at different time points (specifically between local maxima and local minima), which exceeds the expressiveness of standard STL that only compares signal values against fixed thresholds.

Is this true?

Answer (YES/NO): YES